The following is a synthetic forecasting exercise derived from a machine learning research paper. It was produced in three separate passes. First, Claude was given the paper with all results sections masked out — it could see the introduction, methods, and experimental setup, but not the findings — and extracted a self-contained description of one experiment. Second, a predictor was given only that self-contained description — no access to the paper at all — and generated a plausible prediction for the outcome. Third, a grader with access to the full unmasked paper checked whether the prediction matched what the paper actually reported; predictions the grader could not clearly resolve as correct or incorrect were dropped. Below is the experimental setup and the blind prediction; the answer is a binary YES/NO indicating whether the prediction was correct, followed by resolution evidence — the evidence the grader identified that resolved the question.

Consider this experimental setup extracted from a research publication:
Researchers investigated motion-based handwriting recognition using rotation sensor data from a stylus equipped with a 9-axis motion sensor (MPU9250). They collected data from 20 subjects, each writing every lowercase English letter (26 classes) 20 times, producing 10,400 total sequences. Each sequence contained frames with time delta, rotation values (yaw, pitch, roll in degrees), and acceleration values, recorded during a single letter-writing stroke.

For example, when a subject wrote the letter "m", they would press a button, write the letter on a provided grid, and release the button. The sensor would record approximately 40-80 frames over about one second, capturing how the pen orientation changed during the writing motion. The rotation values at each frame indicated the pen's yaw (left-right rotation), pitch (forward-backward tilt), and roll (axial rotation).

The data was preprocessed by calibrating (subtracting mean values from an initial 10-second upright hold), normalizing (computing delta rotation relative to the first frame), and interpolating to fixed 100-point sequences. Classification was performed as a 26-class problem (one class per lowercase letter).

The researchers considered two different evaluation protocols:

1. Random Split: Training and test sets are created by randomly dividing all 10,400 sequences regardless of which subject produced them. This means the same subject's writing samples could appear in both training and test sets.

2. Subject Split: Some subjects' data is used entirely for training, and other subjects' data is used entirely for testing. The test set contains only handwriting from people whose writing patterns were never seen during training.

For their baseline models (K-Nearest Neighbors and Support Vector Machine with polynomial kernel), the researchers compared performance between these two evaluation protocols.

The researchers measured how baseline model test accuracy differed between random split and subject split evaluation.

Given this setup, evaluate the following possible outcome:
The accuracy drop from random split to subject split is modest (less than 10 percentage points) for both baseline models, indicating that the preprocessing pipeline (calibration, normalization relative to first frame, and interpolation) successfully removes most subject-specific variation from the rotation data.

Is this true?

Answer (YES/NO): NO